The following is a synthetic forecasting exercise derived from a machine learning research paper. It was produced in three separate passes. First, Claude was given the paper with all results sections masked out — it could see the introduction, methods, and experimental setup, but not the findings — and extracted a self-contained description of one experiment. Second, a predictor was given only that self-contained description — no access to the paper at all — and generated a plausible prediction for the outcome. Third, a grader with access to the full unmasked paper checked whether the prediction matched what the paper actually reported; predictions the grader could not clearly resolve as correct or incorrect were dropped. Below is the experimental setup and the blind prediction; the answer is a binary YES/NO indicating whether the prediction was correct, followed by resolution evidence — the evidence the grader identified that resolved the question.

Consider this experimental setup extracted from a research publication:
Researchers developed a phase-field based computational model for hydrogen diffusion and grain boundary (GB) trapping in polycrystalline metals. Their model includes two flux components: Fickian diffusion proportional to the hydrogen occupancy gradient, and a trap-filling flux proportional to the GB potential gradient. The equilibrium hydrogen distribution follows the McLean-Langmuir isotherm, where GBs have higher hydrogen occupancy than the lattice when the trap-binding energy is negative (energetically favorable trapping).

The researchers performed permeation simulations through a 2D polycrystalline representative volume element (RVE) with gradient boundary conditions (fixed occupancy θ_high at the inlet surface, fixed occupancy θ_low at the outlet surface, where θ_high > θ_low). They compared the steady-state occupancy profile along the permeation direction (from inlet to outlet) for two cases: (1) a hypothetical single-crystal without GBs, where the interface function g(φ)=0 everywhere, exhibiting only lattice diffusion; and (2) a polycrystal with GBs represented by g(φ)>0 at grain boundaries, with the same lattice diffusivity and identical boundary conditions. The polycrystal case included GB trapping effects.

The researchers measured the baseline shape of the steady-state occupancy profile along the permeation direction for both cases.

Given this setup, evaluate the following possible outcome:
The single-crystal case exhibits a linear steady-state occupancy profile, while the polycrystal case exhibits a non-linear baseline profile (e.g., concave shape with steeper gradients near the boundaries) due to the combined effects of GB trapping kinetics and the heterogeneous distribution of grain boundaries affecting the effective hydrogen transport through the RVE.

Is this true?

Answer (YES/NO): NO